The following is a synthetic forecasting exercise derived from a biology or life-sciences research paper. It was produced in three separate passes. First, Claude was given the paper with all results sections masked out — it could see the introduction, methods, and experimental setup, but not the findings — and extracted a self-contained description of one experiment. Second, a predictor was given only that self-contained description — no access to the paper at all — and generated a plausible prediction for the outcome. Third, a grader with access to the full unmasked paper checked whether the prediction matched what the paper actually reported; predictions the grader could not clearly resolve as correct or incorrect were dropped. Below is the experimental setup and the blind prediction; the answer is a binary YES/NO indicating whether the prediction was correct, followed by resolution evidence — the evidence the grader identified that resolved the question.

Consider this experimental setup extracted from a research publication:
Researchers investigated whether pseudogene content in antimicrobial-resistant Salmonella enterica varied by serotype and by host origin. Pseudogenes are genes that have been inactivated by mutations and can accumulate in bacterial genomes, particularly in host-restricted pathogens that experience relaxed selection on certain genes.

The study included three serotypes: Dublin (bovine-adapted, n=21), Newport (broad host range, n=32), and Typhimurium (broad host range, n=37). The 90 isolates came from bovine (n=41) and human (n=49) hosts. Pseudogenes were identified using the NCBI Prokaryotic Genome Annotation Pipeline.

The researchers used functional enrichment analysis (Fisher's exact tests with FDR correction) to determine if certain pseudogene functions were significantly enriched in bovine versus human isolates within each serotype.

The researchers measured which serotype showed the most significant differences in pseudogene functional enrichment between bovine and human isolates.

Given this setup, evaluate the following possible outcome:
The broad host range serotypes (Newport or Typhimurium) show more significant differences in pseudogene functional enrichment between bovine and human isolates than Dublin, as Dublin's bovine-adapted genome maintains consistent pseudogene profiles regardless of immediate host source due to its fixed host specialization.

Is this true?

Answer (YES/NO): NO